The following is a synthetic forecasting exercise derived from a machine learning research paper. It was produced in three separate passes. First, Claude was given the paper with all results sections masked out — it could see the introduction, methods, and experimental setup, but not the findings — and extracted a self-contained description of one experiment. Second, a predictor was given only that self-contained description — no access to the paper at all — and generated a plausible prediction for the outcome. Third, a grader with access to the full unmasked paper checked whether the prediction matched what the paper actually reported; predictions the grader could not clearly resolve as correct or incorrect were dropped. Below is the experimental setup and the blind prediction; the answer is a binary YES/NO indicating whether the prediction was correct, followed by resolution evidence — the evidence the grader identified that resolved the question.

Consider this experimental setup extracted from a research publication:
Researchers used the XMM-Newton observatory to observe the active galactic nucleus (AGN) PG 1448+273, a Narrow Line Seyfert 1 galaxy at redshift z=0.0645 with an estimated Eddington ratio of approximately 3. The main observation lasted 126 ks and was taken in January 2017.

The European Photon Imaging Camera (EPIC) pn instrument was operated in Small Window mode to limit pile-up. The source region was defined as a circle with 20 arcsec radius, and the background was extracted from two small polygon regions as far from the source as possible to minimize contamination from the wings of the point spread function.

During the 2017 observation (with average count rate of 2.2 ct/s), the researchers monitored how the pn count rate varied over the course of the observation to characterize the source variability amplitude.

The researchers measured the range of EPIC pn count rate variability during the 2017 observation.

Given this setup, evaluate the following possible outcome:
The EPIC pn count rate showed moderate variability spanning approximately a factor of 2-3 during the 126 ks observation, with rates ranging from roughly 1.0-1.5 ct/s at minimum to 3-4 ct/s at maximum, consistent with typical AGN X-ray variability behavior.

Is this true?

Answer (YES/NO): NO